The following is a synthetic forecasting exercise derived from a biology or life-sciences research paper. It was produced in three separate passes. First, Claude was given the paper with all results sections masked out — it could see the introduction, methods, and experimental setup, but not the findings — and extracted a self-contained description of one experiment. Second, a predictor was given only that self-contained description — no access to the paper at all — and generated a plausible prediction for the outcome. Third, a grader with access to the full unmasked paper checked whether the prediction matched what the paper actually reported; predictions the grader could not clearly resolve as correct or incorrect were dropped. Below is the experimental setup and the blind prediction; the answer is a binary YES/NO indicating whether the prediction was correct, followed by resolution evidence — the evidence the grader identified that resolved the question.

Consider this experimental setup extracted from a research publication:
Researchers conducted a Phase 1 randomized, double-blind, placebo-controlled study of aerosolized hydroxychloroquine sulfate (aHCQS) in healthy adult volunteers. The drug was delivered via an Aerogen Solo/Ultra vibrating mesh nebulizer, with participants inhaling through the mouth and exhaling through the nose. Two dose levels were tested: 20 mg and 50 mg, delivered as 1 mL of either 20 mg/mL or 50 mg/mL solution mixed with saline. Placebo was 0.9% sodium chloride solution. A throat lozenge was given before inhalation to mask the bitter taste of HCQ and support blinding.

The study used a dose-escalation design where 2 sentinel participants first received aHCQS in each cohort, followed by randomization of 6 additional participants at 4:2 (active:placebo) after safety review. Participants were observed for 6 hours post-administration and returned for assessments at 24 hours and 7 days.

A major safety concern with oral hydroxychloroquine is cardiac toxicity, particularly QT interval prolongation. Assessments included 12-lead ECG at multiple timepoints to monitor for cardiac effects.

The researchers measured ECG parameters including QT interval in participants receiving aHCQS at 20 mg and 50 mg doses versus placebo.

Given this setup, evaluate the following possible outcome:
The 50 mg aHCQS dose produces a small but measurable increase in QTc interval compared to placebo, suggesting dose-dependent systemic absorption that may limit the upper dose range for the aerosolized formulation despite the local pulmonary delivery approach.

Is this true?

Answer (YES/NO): NO